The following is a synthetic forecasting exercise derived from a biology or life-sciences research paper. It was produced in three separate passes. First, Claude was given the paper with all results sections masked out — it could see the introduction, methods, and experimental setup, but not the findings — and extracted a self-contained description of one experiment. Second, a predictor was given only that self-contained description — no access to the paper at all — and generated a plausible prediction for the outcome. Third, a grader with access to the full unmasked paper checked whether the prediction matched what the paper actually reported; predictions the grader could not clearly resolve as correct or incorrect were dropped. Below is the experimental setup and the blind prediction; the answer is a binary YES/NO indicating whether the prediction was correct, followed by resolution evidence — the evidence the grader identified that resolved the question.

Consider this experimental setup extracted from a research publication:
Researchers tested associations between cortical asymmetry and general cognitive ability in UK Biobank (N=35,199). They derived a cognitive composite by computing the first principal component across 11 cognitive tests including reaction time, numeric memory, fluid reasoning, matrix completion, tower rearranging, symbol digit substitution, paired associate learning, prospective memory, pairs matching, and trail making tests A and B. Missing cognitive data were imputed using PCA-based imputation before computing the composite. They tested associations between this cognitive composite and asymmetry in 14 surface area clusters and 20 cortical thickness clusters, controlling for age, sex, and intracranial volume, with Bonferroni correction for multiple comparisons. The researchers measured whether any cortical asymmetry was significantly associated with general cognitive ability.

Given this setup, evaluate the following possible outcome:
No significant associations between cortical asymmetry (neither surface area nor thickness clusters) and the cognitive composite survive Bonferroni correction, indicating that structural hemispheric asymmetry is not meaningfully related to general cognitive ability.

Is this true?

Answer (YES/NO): NO